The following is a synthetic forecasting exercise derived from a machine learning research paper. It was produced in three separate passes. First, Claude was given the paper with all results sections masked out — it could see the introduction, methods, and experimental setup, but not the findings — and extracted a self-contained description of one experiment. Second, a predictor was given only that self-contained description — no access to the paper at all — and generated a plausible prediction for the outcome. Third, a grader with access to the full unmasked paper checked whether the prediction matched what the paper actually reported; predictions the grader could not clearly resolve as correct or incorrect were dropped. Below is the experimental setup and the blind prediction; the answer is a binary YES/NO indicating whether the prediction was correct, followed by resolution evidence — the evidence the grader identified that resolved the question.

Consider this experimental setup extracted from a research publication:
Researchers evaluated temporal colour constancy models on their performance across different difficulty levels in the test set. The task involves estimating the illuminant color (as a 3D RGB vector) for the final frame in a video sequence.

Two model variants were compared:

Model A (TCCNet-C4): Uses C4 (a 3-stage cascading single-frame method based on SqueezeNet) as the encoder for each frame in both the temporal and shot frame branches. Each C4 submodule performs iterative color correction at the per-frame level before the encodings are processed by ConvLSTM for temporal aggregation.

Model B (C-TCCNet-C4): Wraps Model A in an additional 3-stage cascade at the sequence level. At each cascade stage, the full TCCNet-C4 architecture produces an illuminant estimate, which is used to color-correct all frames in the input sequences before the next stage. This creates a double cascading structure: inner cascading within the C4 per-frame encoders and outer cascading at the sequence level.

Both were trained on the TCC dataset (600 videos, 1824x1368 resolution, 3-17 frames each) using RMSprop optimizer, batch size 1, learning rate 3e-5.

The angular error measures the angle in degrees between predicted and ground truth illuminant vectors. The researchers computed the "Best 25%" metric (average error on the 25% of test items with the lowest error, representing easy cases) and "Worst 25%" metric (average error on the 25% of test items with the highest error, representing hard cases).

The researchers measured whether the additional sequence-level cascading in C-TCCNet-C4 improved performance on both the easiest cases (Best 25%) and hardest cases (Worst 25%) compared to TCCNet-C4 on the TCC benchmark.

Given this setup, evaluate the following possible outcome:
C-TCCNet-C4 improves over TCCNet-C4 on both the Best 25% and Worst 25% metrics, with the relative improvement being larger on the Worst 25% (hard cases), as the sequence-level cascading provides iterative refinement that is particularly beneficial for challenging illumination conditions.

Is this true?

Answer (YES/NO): NO